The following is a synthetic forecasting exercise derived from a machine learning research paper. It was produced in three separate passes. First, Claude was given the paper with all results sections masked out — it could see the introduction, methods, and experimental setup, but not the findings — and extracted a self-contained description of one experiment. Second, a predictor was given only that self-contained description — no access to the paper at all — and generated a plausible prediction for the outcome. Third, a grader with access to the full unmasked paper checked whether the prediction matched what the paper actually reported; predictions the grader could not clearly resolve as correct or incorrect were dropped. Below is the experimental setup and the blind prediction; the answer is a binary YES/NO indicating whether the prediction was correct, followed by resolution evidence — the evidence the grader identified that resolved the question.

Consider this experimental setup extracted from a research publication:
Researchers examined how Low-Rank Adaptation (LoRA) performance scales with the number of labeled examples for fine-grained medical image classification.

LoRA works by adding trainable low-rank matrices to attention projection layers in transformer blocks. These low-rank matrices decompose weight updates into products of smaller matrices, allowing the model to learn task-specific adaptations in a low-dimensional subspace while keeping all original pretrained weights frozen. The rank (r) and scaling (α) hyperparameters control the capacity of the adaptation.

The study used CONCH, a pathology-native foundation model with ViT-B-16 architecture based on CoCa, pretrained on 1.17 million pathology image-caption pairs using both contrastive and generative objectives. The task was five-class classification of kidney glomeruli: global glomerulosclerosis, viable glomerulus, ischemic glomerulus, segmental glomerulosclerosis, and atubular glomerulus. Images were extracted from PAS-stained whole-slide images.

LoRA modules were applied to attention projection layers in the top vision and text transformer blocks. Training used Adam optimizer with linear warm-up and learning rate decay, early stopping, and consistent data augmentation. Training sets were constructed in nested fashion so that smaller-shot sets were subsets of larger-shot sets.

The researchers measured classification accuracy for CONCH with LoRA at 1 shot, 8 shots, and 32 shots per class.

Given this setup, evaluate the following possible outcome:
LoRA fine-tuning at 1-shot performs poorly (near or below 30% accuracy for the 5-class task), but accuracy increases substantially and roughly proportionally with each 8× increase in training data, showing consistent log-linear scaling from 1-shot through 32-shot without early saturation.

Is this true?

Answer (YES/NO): NO